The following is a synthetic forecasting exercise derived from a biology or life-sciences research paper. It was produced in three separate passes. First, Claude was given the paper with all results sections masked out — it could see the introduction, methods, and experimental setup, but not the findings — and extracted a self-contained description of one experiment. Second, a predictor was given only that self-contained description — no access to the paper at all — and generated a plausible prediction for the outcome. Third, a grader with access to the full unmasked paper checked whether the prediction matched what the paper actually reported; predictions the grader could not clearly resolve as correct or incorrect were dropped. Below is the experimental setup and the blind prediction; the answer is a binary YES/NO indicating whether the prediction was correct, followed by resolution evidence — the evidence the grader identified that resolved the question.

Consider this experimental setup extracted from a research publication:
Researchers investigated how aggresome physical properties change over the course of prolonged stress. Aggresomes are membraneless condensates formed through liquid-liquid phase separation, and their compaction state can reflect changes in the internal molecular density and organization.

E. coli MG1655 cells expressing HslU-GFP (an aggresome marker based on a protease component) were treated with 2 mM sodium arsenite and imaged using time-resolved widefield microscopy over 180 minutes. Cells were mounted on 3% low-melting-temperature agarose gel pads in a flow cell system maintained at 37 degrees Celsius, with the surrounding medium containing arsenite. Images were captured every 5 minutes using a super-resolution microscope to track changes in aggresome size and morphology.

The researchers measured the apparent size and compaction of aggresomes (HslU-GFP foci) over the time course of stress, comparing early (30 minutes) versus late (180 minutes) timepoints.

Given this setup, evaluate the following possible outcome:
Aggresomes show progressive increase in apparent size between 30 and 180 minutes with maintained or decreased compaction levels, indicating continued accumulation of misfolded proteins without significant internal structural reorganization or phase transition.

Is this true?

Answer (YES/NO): NO